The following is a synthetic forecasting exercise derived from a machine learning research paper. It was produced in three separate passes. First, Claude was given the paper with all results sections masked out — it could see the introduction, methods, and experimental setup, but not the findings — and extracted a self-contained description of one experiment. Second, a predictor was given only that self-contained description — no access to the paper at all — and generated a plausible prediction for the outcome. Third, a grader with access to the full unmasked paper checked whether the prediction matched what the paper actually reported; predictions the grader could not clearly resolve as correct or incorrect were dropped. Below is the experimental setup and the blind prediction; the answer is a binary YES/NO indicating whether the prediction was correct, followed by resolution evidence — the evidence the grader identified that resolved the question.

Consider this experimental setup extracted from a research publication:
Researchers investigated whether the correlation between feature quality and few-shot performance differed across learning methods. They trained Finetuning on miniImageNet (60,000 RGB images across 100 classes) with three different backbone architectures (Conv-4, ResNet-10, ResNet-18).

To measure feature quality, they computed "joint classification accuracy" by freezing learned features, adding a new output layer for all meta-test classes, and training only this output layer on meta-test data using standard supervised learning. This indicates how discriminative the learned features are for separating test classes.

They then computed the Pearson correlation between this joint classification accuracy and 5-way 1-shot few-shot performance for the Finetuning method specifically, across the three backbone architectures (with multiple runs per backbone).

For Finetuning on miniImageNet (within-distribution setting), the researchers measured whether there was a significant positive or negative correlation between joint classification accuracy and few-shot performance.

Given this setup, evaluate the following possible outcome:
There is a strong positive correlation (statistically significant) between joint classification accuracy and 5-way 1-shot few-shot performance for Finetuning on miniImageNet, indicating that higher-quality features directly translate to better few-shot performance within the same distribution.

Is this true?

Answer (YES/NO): YES